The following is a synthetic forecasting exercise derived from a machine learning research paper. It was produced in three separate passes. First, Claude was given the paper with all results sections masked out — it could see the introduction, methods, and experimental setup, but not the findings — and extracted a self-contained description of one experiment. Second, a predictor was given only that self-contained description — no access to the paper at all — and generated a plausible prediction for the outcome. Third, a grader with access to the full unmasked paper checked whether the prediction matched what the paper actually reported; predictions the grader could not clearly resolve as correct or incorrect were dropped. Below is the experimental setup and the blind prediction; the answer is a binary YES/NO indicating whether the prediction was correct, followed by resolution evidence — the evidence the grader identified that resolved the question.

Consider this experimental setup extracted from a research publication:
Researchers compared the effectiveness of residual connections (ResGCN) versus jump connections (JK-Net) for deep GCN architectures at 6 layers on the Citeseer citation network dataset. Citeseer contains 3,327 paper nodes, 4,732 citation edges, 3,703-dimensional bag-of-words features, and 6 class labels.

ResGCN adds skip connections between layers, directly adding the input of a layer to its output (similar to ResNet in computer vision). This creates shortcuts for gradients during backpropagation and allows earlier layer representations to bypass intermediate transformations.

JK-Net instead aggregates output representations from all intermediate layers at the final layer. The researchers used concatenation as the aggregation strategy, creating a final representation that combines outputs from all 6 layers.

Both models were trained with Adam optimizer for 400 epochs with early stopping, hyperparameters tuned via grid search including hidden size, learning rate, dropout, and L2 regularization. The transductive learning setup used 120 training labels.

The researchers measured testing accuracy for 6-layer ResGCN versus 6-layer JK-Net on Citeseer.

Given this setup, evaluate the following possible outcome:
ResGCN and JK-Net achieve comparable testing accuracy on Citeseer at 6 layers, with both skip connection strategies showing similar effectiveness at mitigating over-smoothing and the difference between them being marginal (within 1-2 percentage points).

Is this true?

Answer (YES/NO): YES